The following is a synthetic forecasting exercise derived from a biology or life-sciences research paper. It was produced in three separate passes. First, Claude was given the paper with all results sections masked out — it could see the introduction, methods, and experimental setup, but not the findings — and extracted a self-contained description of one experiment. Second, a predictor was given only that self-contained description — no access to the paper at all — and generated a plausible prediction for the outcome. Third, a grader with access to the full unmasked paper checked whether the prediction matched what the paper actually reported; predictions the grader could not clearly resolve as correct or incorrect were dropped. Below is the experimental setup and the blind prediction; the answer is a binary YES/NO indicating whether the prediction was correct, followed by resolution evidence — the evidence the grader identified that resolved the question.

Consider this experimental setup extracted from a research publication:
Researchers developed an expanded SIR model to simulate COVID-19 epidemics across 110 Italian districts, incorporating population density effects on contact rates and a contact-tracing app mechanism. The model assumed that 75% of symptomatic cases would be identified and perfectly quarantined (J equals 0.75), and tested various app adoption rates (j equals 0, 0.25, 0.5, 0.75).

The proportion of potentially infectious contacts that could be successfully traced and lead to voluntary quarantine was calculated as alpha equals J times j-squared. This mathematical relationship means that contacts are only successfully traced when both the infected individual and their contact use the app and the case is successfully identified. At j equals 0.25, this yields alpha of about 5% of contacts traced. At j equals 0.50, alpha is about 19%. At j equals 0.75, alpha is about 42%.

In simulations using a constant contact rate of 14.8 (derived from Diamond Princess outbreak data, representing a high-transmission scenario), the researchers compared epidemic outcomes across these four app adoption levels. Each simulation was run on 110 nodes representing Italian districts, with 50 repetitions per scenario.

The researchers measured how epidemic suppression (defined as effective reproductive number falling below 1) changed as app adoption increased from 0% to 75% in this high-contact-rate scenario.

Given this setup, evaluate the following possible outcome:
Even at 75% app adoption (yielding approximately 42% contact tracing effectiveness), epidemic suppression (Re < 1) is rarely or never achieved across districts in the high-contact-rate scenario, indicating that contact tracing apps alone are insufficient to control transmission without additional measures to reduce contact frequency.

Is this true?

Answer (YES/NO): YES